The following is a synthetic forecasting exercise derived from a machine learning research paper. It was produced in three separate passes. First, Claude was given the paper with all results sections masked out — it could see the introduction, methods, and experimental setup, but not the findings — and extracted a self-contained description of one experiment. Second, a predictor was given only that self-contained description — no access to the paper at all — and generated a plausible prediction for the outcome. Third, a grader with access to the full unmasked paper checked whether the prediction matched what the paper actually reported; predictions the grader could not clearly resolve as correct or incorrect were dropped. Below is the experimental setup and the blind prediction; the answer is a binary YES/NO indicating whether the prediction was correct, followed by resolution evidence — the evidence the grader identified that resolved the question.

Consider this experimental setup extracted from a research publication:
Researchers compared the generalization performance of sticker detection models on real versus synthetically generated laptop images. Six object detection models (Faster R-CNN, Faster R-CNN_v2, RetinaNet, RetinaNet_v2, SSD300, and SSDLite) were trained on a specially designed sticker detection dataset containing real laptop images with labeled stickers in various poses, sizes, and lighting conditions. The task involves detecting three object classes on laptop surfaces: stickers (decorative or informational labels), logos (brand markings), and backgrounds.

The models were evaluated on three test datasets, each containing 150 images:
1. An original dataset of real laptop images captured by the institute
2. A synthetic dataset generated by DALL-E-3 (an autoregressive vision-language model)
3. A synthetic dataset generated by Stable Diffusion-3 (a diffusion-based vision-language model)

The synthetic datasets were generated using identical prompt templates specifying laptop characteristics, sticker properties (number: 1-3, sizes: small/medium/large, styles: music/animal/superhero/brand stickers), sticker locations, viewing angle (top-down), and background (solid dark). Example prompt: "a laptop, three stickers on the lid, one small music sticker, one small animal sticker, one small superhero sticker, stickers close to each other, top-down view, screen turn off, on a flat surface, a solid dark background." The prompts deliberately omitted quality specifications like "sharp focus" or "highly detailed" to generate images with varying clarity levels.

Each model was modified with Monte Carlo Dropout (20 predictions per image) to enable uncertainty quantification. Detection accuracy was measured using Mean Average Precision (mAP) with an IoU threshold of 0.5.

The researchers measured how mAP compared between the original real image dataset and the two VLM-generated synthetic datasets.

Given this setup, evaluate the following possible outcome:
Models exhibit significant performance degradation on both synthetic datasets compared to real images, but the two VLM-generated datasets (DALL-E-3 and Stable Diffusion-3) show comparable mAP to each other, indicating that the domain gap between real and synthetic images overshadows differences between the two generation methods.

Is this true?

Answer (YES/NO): NO